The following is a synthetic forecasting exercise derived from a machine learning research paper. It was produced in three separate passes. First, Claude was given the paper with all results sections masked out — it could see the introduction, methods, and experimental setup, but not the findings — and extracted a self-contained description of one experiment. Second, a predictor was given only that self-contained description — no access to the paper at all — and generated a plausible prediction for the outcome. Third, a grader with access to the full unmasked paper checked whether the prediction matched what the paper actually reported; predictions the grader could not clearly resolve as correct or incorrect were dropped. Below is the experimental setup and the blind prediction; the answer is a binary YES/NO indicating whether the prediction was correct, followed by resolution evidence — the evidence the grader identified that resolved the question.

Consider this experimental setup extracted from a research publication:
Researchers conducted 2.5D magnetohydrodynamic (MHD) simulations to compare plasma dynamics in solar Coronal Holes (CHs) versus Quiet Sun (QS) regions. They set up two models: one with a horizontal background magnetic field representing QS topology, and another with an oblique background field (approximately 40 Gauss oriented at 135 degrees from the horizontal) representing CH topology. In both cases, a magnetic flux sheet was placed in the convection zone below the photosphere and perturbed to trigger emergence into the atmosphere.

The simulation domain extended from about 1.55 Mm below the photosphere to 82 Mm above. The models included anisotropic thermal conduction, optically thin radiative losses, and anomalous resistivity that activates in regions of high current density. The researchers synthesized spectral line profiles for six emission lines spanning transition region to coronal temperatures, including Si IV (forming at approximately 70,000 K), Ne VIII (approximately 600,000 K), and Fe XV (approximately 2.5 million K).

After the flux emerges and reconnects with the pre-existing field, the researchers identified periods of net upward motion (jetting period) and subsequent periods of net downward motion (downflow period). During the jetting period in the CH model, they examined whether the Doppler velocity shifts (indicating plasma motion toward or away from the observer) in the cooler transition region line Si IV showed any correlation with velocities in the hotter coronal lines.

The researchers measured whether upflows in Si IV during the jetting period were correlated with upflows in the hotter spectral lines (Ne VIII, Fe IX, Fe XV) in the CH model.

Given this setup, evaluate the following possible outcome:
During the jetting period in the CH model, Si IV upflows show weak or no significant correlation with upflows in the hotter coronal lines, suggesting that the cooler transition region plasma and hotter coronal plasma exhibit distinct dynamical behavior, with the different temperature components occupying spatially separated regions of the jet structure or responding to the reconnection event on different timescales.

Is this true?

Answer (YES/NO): NO